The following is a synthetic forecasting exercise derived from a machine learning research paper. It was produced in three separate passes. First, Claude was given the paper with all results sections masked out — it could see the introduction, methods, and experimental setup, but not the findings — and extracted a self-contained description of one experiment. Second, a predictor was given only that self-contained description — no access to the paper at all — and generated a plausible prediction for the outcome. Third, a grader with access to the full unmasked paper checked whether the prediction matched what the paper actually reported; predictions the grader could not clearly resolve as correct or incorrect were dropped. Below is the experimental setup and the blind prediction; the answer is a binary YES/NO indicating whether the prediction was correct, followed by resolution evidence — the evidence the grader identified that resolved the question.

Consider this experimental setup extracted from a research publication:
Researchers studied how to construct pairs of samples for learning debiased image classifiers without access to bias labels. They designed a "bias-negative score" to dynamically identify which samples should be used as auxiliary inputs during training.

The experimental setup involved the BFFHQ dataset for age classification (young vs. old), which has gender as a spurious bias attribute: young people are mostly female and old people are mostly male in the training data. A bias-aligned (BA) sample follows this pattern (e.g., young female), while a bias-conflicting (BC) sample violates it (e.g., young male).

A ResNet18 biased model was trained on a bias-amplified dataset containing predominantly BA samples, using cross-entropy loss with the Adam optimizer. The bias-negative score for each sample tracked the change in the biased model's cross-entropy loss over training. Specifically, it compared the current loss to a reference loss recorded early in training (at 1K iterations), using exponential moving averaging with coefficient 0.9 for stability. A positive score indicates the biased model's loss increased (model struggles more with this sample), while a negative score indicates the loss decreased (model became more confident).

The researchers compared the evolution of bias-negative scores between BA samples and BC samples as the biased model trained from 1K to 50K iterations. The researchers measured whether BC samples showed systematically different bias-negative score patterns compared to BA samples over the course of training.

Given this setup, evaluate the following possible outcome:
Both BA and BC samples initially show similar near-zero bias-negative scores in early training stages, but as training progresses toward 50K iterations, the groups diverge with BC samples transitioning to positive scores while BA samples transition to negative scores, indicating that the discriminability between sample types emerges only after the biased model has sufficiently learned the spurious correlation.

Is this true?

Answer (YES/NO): NO